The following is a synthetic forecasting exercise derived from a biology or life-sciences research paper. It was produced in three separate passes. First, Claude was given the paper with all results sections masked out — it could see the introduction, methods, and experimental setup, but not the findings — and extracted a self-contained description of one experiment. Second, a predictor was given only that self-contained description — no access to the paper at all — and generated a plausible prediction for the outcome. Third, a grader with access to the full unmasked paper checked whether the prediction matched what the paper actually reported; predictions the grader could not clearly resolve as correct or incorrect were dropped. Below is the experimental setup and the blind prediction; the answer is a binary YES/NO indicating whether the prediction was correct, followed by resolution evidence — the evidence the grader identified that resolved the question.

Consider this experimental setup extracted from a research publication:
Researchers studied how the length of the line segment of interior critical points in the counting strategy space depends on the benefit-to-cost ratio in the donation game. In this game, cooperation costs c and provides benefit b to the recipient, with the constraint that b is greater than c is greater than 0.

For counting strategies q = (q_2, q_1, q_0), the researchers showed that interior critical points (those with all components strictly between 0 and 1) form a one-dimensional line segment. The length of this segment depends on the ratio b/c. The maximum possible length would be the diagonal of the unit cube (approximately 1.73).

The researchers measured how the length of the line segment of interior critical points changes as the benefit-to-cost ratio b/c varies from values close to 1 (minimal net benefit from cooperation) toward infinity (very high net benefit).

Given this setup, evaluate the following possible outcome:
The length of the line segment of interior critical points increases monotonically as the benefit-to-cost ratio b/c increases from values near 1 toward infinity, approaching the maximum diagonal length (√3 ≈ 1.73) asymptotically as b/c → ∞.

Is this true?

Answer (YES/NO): YES